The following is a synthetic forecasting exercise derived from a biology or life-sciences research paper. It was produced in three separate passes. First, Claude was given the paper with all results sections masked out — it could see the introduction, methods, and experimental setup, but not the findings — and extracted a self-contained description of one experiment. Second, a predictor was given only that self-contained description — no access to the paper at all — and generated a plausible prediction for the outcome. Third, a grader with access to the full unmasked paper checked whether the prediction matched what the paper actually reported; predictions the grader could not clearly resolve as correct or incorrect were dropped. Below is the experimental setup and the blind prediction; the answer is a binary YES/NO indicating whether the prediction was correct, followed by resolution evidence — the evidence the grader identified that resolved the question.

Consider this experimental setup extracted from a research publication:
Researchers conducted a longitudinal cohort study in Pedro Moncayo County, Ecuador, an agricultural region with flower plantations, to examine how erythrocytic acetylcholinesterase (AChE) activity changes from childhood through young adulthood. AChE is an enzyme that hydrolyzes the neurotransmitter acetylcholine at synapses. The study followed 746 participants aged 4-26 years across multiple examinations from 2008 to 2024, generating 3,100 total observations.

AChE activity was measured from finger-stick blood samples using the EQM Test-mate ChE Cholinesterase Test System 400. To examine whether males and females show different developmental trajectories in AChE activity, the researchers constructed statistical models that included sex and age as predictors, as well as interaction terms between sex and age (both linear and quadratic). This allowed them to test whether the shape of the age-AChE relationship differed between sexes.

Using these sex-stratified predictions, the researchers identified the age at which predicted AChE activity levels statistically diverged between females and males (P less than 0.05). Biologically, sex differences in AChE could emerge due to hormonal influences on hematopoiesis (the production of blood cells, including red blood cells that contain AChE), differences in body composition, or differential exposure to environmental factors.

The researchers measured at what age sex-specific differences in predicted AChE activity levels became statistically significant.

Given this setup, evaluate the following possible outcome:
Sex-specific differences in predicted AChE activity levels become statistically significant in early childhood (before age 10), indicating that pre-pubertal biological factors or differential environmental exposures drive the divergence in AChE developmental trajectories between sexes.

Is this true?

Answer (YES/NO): NO